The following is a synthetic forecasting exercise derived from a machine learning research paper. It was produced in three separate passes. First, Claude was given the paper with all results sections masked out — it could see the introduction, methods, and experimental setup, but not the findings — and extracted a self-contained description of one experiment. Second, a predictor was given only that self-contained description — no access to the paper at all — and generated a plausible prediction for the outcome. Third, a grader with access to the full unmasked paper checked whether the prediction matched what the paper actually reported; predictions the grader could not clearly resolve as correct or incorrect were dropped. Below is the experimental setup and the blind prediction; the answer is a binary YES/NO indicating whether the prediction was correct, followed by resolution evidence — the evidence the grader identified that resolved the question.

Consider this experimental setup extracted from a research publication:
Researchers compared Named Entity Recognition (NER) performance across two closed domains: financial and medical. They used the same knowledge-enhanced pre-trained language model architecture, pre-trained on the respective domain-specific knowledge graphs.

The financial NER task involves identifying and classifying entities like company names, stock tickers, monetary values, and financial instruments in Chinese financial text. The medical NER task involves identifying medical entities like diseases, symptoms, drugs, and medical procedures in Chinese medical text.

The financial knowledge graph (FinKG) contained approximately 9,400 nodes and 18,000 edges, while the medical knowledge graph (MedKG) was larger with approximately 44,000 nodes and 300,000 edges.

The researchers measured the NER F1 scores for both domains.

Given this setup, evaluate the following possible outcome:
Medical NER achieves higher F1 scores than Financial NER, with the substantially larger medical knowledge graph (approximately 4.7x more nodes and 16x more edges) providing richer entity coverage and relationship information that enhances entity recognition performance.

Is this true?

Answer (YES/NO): NO